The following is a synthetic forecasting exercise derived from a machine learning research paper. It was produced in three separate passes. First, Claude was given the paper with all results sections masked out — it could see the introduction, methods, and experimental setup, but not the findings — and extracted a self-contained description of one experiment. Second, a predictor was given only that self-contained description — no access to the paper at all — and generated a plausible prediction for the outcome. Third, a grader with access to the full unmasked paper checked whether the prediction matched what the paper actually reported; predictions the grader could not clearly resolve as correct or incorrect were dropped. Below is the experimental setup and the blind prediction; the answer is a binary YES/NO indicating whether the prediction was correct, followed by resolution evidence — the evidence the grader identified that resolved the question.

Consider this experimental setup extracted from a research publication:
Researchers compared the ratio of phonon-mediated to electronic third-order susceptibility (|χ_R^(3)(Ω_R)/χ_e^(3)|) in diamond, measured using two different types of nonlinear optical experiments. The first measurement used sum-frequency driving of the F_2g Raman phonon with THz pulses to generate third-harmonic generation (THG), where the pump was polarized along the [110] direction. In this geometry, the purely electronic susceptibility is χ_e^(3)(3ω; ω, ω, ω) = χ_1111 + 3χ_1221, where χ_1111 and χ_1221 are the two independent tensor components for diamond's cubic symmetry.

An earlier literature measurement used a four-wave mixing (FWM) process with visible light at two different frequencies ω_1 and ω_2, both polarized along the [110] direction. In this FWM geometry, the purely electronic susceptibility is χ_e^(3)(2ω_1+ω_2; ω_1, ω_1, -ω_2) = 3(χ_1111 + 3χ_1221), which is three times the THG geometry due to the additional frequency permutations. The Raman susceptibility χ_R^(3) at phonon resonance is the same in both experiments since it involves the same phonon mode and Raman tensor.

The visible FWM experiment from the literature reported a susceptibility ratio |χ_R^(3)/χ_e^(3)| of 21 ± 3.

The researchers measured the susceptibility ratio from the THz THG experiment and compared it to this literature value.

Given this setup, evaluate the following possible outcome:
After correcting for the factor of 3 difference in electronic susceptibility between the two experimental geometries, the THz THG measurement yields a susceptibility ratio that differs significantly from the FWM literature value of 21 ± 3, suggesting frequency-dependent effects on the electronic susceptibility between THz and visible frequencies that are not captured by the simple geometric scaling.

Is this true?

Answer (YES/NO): NO